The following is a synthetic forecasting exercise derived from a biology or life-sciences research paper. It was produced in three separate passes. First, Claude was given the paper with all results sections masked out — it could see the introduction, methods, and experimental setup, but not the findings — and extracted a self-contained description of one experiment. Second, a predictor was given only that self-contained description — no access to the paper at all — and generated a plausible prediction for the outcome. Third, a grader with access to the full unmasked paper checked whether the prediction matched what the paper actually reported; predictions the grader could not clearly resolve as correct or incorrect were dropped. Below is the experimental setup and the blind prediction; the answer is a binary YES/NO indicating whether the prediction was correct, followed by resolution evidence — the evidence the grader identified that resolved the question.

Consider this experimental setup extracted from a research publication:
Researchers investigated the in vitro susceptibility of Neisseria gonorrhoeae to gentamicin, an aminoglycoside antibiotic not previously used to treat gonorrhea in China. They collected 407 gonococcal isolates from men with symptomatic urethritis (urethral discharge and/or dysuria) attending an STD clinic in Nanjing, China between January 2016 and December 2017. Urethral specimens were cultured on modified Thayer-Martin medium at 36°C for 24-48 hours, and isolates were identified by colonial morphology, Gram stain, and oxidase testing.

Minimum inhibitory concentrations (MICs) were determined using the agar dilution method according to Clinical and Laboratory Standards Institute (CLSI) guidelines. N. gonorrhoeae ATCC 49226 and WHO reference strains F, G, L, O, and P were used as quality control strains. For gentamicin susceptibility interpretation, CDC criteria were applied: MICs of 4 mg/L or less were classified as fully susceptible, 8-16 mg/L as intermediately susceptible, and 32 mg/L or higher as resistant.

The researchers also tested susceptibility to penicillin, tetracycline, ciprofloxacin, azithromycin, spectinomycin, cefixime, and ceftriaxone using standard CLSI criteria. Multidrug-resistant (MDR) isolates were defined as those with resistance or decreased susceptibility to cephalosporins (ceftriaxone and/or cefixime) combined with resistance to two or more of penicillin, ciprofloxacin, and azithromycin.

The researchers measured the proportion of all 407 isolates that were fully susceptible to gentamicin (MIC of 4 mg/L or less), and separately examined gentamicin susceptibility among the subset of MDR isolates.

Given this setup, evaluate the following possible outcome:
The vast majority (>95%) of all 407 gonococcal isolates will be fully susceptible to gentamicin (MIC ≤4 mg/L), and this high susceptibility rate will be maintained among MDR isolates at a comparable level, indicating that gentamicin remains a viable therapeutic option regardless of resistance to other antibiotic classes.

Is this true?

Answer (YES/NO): NO